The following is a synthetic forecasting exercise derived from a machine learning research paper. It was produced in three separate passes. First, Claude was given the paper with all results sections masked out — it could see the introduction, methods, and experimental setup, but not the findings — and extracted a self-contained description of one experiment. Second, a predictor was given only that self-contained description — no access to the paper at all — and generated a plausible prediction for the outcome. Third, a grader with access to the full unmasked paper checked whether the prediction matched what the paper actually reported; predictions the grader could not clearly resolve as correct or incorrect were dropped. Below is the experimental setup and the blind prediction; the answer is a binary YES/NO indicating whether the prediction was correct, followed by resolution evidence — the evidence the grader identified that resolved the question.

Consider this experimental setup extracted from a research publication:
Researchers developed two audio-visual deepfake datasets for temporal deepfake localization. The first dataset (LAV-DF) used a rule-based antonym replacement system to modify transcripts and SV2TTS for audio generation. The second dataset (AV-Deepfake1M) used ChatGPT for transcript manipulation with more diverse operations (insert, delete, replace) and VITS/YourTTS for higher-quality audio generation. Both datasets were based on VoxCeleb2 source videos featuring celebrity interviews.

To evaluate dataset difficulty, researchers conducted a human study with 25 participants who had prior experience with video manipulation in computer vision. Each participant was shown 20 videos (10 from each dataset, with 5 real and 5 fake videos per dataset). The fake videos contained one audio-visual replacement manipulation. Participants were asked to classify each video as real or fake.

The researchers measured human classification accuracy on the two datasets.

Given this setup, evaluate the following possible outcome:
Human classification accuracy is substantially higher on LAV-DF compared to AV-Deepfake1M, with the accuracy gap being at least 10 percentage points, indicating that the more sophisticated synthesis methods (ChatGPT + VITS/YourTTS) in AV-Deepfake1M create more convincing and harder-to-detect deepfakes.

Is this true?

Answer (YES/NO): YES